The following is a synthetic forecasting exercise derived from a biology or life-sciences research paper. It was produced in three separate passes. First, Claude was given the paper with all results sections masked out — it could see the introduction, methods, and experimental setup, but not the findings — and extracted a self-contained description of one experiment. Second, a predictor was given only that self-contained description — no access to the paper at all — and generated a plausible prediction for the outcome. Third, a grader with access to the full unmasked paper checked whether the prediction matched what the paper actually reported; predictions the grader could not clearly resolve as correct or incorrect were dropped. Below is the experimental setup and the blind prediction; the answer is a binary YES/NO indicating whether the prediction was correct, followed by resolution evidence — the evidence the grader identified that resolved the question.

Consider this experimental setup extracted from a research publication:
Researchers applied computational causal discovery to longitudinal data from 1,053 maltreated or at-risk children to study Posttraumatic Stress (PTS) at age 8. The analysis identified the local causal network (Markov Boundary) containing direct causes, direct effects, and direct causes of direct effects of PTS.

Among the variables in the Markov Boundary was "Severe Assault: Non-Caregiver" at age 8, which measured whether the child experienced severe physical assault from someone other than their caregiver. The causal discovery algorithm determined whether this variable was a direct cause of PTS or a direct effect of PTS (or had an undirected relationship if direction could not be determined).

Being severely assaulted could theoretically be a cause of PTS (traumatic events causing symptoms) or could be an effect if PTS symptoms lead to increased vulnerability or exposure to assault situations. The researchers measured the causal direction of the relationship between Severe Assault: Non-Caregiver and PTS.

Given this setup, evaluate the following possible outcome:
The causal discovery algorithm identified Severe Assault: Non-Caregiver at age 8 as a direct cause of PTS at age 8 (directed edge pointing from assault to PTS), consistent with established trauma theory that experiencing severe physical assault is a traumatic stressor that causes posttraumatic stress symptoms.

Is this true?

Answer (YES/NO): NO